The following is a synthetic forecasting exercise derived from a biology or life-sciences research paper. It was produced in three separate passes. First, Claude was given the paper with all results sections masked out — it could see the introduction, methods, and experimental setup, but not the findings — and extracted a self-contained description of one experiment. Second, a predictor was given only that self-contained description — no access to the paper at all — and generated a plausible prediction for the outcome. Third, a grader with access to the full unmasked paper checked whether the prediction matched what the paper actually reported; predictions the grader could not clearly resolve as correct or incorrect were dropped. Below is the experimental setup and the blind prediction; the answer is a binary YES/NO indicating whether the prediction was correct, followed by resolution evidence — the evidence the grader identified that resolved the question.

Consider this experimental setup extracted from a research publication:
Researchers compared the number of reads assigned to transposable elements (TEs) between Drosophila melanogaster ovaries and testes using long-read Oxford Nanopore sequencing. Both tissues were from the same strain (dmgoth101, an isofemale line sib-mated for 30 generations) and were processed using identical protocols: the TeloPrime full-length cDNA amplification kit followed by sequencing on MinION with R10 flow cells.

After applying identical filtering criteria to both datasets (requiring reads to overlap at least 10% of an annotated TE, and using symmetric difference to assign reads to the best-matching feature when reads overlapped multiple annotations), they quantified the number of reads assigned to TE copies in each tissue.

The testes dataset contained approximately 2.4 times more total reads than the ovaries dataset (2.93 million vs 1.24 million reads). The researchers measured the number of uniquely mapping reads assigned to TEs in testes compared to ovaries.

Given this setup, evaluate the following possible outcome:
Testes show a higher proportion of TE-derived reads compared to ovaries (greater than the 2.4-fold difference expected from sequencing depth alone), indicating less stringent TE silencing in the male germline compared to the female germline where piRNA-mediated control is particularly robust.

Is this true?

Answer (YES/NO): YES